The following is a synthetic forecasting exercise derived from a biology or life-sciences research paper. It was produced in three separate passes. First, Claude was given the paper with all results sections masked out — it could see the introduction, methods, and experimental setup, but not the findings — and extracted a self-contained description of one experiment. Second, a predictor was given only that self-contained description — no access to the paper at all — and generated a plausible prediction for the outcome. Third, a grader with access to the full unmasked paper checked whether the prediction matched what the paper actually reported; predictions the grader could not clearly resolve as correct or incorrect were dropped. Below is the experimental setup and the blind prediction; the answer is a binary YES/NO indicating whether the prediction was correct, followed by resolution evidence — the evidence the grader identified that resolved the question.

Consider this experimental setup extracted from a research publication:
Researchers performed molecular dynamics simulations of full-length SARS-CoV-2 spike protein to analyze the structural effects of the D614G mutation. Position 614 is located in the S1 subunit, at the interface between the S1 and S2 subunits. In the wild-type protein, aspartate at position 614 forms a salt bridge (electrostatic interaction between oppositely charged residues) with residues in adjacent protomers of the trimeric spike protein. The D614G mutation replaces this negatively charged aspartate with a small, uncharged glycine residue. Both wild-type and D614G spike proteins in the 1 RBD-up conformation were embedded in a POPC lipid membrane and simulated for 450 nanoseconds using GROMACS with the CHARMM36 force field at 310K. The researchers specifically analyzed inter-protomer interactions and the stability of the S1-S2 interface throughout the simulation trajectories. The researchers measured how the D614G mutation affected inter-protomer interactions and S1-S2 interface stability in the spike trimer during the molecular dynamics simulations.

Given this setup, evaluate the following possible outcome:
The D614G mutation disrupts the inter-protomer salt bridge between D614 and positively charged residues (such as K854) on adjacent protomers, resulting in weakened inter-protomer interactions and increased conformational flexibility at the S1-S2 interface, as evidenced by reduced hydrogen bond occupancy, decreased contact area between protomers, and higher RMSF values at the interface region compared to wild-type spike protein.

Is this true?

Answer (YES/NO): NO